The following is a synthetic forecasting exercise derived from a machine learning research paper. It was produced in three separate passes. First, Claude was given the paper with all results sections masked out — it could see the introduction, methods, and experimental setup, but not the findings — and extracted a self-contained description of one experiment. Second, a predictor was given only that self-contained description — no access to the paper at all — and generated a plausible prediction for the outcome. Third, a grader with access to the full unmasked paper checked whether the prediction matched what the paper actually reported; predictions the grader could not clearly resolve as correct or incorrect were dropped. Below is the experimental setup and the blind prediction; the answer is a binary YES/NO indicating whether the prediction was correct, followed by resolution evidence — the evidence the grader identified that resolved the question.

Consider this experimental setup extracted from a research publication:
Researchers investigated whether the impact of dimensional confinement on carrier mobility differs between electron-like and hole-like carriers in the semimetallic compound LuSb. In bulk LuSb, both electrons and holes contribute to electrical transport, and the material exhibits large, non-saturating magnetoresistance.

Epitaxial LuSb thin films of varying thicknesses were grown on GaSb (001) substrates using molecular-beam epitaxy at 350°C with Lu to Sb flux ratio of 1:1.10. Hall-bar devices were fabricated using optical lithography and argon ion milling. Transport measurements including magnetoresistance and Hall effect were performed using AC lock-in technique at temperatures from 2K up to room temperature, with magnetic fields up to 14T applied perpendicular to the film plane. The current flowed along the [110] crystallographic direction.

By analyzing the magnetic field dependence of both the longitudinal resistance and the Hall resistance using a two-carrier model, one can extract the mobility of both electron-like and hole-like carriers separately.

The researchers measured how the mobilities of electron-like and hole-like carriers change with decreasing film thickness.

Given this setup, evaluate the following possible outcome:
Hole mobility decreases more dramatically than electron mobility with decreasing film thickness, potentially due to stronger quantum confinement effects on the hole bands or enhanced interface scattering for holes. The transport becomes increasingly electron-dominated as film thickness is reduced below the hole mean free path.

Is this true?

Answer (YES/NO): NO